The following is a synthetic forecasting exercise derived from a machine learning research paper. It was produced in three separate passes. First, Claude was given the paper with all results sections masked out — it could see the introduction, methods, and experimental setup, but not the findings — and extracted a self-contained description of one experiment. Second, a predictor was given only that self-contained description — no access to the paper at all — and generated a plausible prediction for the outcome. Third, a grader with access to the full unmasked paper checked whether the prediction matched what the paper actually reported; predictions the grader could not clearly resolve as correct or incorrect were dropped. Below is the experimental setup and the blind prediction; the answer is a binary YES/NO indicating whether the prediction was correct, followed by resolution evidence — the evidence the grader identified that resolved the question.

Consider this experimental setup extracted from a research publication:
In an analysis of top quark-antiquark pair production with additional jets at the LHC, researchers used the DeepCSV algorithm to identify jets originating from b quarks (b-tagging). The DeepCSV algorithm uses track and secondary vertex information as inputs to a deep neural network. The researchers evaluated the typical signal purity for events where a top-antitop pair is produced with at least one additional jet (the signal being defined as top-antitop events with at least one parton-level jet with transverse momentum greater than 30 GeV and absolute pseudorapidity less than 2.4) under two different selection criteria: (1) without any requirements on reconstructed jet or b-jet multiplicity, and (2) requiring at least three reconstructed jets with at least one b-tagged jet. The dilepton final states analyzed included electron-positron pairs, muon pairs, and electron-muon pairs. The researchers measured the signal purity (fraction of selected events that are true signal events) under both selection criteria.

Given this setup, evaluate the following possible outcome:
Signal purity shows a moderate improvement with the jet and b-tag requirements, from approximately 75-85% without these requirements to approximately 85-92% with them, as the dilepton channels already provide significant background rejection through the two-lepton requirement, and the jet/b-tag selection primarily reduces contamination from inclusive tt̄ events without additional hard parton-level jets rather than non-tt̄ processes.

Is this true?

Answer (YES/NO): NO